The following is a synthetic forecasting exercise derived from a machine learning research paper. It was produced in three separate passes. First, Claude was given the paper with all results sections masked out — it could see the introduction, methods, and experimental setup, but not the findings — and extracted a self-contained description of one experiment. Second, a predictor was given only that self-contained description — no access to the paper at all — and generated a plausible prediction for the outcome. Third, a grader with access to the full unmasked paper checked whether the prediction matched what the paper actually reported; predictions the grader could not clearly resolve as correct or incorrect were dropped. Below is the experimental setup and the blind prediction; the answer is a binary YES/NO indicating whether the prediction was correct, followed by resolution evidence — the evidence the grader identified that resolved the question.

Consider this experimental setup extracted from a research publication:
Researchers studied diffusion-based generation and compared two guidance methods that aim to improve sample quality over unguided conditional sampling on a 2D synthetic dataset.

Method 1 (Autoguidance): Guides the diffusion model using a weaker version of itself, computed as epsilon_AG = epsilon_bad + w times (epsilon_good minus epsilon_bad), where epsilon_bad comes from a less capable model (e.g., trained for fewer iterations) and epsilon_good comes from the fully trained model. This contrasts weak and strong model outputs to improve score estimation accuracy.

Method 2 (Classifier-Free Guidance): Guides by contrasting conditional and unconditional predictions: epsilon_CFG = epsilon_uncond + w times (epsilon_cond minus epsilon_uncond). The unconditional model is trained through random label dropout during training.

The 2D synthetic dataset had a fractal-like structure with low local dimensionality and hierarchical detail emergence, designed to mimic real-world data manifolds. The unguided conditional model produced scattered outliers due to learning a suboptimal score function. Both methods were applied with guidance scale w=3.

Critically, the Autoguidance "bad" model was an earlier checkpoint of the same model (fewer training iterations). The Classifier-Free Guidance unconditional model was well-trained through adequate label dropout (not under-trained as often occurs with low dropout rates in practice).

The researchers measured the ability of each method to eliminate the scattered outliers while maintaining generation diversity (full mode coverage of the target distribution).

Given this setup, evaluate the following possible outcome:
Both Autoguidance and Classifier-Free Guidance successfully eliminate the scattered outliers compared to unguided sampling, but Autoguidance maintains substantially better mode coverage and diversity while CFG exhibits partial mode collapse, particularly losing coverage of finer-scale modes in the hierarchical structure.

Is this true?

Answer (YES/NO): NO